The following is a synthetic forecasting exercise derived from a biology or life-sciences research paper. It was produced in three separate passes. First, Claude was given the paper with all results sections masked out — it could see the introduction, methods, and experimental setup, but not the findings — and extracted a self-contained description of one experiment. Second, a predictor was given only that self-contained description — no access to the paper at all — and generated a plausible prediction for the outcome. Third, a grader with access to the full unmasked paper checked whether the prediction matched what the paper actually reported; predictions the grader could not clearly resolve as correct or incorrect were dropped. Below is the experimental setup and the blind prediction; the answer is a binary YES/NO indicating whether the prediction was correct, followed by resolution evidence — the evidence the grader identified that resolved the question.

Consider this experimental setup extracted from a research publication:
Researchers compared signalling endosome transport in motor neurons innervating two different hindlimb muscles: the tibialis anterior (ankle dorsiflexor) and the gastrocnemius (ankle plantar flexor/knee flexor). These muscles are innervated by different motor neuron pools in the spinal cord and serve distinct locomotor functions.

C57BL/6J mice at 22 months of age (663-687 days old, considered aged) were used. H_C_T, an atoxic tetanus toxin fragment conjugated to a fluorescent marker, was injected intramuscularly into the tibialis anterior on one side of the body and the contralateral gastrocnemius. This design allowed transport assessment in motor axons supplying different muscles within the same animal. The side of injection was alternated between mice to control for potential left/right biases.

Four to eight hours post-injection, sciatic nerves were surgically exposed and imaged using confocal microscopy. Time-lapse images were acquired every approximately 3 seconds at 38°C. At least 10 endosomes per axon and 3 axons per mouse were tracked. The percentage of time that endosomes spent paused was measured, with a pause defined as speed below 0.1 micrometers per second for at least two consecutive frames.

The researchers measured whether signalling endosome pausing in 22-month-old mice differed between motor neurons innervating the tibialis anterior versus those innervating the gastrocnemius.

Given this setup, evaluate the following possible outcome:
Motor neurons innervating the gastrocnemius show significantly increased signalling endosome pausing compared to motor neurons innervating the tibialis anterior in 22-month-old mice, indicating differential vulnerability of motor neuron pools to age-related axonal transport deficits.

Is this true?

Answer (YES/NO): NO